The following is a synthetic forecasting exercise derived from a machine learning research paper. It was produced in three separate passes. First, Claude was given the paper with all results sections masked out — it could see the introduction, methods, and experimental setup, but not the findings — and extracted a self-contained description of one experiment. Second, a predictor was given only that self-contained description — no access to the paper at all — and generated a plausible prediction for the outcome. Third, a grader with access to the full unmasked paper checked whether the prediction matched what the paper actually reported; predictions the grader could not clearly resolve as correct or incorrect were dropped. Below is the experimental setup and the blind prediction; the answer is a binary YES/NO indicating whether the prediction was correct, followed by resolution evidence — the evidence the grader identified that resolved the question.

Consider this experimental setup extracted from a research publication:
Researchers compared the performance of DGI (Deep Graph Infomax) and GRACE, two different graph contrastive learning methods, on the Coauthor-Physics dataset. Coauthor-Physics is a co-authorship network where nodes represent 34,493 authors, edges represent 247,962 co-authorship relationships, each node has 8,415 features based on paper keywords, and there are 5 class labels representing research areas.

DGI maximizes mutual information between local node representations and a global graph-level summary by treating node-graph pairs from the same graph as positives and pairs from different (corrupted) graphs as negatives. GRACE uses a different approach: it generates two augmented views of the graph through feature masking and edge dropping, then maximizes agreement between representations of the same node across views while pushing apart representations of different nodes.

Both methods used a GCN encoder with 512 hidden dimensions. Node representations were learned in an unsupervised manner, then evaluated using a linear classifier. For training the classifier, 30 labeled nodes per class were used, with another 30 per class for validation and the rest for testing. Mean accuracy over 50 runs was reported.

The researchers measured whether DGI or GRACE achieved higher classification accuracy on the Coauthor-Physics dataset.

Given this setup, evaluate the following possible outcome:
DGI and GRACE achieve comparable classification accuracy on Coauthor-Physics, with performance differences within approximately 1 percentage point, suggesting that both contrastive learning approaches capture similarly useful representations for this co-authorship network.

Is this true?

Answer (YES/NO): YES